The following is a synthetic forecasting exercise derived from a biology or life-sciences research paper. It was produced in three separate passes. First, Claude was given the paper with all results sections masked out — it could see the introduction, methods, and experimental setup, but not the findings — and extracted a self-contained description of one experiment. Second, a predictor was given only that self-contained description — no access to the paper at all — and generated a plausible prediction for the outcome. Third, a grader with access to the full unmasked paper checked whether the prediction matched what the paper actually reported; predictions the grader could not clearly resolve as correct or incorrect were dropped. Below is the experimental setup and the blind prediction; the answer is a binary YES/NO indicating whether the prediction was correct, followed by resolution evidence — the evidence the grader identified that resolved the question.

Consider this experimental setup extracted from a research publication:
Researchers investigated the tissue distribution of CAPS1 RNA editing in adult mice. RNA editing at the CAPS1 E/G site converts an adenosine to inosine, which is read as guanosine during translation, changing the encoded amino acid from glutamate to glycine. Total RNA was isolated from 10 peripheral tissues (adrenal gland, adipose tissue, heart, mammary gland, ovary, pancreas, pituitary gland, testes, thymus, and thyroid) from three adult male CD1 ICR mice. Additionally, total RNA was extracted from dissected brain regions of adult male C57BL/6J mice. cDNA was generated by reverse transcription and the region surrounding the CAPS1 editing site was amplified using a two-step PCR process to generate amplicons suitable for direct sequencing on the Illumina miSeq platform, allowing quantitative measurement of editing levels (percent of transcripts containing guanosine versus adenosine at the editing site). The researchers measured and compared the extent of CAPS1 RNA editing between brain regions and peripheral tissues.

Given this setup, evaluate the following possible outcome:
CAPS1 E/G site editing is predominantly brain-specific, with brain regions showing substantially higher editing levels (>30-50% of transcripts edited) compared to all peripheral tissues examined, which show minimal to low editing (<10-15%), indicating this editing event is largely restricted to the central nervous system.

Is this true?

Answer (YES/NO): NO